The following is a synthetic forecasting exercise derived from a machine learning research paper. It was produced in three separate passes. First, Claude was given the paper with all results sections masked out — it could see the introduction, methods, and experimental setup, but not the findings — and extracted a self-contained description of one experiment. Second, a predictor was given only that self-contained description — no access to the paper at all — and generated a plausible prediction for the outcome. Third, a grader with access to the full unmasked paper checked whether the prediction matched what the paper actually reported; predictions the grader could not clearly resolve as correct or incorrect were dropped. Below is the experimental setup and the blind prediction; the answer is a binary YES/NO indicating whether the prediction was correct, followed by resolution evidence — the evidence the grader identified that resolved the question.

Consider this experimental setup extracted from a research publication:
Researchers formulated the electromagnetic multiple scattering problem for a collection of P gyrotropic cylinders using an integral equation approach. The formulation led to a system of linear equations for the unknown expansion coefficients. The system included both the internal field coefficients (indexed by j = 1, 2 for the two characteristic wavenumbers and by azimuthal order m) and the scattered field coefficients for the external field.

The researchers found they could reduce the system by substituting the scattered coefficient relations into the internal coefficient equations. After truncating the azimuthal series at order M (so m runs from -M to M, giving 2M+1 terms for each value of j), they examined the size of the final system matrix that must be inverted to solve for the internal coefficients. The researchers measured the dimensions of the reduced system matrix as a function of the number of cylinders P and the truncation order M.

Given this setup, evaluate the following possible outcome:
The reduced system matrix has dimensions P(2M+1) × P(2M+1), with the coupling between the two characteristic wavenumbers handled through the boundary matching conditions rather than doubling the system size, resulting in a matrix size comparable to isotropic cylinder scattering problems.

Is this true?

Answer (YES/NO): NO